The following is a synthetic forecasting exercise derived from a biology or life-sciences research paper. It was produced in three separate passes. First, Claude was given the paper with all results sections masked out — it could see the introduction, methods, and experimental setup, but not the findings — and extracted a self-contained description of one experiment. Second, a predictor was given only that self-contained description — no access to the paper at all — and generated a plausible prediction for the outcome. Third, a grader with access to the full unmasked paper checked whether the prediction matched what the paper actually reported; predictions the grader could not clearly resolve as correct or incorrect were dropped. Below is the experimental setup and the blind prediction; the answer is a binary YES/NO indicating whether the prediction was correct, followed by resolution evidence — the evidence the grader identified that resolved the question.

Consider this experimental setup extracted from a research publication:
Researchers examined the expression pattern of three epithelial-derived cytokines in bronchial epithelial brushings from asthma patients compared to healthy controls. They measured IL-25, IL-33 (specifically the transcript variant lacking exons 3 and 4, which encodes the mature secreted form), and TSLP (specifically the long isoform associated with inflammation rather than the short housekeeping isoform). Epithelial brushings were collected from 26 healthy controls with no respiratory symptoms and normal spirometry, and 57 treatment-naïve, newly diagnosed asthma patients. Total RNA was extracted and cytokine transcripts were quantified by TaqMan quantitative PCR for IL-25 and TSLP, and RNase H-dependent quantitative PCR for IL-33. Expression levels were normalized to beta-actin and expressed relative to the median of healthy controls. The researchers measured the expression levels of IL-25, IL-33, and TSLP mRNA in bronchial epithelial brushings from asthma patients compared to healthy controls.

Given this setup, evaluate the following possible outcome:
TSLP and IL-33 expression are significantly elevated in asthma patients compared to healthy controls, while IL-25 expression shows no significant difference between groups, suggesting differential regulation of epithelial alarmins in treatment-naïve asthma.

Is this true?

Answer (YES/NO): NO